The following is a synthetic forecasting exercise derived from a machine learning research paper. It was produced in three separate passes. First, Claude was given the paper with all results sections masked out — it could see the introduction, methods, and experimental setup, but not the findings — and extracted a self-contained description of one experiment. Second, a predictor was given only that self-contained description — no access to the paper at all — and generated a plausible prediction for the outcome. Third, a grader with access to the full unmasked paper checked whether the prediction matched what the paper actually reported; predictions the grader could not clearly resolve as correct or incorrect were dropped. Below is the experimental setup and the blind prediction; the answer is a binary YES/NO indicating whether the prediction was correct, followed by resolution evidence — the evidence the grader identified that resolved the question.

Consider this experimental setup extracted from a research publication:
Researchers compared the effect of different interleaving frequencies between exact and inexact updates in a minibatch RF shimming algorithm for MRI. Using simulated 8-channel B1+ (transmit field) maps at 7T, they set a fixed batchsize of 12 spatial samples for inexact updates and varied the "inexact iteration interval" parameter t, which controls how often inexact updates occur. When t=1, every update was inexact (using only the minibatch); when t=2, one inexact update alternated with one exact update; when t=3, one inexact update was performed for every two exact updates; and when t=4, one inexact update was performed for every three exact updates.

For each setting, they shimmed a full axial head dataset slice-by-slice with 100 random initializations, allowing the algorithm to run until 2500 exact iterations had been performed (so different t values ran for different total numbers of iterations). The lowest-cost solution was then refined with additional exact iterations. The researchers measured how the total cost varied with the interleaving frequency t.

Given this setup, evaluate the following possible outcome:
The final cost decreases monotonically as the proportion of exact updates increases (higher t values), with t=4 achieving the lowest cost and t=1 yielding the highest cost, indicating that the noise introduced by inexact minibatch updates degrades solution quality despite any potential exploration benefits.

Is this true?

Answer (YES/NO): NO